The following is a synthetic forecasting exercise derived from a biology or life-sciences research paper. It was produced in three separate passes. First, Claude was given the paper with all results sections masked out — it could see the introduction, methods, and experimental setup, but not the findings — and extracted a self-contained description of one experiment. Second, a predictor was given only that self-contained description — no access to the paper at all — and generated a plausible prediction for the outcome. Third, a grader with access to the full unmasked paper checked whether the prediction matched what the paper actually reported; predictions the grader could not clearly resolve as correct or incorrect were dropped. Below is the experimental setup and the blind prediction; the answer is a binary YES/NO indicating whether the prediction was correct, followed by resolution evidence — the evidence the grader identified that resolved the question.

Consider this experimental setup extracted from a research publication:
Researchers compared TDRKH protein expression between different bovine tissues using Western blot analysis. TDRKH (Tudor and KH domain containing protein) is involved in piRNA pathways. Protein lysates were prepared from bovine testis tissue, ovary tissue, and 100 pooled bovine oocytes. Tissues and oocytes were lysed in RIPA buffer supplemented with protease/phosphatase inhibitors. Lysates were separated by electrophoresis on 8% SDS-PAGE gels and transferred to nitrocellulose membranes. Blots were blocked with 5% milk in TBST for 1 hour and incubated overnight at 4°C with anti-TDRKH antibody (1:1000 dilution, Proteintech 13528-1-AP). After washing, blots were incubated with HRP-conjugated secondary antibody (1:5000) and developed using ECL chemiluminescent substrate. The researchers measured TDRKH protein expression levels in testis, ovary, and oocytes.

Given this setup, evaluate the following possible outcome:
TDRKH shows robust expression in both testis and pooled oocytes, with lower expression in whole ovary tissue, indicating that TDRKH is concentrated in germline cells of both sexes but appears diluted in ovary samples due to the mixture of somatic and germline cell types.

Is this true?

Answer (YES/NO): YES